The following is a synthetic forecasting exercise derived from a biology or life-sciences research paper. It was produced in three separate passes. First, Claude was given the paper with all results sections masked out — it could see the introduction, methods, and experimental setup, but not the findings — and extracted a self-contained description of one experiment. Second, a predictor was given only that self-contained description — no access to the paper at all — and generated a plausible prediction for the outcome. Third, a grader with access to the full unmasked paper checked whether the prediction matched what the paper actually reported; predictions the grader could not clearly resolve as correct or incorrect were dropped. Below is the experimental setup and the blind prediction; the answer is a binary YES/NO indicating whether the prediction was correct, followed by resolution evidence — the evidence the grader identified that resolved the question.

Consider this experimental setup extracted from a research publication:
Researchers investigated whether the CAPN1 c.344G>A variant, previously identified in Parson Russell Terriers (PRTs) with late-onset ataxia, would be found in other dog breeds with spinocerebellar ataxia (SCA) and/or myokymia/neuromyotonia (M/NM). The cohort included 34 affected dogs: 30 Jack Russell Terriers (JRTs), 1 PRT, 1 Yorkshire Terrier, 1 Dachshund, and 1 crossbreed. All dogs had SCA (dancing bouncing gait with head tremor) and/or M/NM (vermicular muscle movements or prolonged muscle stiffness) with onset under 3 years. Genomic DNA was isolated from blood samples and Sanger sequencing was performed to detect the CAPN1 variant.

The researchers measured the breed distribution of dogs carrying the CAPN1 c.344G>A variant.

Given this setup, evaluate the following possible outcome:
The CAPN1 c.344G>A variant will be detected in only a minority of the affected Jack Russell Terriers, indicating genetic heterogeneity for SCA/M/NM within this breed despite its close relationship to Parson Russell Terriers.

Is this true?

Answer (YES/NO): NO